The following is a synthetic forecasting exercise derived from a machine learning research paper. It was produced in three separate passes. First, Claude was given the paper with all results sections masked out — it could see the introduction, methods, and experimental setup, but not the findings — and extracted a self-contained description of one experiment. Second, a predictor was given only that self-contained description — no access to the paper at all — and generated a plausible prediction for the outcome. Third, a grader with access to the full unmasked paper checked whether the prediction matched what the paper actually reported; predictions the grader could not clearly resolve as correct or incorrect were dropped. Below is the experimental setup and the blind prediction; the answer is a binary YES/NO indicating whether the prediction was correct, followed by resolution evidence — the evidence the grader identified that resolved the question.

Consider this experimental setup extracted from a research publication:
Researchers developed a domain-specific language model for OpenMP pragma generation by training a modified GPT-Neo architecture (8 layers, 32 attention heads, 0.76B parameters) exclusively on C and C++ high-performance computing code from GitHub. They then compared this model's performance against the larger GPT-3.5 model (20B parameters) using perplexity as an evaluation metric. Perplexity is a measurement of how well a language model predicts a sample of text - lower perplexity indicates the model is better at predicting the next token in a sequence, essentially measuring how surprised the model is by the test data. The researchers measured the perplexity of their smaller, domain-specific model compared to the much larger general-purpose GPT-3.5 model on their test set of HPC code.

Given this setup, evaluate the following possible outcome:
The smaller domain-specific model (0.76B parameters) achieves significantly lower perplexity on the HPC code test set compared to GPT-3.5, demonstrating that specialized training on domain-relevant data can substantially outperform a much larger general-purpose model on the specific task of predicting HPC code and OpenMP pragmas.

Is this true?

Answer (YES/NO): NO